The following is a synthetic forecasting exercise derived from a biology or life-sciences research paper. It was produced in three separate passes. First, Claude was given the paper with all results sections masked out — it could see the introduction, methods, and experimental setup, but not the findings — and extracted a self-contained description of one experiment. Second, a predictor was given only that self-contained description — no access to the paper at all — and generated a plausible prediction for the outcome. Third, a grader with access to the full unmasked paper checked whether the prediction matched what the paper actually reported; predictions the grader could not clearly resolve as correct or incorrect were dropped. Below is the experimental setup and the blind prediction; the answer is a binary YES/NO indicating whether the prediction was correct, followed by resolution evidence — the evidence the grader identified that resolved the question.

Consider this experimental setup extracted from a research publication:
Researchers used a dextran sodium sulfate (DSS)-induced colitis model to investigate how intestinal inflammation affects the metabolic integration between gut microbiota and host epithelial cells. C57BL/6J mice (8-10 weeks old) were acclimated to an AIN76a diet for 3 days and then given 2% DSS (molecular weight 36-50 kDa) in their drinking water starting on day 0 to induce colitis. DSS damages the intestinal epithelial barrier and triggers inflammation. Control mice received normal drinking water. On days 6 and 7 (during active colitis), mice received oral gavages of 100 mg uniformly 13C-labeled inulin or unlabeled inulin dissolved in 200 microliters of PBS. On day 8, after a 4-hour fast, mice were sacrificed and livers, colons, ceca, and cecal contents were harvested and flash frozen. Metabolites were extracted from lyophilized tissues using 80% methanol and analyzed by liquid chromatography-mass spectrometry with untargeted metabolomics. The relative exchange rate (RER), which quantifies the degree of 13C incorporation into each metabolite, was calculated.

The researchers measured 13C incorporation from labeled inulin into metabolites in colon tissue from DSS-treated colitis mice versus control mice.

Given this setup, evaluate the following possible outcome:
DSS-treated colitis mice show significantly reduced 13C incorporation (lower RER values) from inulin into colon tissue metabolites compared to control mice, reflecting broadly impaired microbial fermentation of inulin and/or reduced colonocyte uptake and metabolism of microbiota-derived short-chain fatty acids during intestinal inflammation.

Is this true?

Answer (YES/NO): NO